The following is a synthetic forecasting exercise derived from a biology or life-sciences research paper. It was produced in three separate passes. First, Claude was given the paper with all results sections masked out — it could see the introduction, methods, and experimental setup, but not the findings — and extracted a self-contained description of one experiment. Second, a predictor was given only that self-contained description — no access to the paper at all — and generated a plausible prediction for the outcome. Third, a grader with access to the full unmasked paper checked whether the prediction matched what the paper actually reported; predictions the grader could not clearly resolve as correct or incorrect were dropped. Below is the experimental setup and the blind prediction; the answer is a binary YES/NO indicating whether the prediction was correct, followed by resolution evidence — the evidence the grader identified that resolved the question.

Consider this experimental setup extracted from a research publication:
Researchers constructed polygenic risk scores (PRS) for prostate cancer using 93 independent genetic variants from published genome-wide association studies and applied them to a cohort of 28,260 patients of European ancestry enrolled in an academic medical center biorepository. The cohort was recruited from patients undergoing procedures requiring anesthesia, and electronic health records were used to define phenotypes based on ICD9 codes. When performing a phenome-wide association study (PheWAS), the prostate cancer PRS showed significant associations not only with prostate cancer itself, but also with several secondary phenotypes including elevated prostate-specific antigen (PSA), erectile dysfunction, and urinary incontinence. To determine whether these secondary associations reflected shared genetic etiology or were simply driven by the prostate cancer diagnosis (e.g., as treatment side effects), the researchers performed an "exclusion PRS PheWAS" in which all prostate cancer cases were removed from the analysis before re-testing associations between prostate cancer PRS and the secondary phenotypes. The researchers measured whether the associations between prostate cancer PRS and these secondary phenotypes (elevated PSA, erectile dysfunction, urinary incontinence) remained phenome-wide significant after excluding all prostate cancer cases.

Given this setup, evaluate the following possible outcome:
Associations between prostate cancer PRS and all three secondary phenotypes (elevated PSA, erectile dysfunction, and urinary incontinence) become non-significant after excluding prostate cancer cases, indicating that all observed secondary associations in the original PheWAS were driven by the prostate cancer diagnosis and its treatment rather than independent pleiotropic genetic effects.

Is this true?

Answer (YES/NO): YES